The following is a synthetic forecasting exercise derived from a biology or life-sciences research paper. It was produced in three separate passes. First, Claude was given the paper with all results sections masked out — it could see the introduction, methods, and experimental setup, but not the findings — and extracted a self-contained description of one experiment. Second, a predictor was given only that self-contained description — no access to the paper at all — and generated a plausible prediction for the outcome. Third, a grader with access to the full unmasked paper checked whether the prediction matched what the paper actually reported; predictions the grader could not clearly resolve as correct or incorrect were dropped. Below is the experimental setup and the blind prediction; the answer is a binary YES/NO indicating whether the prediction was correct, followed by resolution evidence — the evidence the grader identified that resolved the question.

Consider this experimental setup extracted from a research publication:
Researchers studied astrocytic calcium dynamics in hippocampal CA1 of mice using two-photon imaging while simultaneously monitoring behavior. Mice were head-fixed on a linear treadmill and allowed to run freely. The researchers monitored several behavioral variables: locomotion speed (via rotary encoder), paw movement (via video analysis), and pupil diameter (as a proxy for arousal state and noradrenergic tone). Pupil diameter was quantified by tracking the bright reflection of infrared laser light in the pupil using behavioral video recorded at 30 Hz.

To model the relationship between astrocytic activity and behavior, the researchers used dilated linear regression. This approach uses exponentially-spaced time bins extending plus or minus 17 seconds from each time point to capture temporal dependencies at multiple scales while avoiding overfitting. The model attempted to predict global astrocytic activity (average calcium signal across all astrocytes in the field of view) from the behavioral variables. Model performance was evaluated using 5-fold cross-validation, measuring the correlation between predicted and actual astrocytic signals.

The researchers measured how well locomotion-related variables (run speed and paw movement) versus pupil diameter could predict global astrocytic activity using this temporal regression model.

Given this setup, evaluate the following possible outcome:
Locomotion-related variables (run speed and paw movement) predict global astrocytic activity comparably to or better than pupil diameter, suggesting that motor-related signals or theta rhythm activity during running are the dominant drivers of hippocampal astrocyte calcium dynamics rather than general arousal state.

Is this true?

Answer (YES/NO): NO